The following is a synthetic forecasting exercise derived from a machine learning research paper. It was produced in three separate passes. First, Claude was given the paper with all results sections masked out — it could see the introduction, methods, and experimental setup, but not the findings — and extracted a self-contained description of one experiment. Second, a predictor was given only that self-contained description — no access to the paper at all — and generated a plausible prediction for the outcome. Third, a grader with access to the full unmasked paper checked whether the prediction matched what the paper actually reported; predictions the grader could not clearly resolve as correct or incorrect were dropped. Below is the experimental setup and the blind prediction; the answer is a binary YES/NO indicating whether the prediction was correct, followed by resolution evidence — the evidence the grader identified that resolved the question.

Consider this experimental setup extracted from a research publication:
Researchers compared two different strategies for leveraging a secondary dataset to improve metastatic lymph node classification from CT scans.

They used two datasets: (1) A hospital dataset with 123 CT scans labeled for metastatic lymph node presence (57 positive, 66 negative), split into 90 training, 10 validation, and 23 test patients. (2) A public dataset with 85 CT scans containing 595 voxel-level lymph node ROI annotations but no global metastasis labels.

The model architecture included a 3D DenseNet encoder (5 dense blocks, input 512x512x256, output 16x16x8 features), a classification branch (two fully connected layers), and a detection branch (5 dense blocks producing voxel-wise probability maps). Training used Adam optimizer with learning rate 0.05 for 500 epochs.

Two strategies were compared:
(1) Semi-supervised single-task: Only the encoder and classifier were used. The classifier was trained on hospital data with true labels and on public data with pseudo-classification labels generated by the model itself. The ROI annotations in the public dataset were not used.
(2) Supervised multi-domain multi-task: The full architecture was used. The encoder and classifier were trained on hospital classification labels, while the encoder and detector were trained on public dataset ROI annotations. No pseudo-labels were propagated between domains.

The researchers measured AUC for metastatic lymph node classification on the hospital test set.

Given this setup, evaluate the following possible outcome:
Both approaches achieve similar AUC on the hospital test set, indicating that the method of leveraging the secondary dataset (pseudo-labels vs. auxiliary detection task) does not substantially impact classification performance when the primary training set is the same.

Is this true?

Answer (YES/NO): NO